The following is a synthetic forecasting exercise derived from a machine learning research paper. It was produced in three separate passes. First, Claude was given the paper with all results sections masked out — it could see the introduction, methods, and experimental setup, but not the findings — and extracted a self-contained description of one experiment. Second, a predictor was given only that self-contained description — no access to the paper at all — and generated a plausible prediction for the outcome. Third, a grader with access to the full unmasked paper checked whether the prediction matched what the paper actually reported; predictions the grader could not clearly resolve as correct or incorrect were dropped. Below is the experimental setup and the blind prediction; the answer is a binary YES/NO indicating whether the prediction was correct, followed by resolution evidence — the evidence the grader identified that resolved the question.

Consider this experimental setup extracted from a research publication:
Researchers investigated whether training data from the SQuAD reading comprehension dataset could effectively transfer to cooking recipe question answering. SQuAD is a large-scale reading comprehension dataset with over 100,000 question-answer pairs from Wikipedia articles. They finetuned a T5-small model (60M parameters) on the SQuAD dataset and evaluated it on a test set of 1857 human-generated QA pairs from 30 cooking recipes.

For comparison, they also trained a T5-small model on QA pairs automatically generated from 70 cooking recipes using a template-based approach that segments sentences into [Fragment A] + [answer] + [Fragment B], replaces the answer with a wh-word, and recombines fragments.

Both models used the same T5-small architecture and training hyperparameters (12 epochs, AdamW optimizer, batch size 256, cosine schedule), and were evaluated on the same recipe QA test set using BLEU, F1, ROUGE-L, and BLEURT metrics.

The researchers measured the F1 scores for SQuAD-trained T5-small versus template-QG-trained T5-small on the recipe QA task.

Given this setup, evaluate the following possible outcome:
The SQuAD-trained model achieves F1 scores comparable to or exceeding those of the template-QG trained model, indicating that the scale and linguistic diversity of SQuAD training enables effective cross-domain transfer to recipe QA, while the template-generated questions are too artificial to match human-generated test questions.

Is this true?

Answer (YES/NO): NO